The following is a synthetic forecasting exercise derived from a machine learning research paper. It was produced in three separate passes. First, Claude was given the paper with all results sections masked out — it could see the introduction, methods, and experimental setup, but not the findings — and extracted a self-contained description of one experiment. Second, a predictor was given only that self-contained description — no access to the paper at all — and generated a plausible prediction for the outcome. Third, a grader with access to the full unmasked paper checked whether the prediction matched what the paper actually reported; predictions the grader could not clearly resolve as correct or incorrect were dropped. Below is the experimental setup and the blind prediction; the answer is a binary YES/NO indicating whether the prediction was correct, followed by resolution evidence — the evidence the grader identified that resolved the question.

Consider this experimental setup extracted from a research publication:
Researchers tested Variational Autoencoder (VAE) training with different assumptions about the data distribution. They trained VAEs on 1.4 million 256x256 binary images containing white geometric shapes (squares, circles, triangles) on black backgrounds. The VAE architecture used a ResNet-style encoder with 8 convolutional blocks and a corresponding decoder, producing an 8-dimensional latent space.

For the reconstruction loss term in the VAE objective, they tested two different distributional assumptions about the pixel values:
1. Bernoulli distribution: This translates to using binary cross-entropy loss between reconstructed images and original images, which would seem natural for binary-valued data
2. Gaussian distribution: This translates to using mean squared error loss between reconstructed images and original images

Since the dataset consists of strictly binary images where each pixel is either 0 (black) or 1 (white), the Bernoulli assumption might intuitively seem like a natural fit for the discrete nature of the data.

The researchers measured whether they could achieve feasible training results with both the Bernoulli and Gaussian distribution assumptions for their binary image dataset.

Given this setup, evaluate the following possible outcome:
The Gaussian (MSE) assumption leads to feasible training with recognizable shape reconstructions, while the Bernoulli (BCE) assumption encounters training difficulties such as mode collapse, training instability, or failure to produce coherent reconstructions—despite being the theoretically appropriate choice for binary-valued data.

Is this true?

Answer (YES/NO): YES